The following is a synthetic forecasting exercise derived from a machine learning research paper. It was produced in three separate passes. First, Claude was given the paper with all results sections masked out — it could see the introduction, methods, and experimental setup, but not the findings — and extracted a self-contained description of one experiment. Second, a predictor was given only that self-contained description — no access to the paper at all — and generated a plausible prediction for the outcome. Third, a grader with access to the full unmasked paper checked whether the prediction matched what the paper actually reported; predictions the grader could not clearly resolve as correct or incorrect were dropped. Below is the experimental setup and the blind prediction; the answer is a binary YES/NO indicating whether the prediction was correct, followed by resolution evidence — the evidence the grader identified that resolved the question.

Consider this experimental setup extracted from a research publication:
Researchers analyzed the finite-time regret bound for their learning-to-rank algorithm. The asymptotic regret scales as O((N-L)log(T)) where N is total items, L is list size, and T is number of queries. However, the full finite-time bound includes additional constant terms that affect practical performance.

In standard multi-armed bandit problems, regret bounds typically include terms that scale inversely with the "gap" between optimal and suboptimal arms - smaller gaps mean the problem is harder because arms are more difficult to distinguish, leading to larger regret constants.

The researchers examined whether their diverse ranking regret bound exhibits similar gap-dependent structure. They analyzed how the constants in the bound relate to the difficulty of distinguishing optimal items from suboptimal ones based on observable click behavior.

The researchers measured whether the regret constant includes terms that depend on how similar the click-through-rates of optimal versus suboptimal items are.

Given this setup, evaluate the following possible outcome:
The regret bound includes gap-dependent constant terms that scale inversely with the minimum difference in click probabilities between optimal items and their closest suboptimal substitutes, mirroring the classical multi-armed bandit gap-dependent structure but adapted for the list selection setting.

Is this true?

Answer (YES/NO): NO